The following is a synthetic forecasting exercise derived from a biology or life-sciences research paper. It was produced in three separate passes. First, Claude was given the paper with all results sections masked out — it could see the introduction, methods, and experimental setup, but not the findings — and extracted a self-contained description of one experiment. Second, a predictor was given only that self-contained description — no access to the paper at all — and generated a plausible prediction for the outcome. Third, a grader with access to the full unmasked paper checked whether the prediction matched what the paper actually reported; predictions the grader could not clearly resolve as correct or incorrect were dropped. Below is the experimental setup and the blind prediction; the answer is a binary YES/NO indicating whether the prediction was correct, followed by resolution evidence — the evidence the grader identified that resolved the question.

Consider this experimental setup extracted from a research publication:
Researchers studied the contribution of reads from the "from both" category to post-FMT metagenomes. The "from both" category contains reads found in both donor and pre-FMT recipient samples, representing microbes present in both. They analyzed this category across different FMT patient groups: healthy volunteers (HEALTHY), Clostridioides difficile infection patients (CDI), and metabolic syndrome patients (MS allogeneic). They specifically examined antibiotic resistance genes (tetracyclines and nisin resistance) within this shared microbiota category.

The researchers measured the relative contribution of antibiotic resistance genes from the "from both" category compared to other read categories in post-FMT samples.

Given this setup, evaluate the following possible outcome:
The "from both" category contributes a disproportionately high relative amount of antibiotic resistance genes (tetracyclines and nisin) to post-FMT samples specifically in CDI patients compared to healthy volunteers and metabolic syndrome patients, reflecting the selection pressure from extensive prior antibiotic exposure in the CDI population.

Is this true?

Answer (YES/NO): NO